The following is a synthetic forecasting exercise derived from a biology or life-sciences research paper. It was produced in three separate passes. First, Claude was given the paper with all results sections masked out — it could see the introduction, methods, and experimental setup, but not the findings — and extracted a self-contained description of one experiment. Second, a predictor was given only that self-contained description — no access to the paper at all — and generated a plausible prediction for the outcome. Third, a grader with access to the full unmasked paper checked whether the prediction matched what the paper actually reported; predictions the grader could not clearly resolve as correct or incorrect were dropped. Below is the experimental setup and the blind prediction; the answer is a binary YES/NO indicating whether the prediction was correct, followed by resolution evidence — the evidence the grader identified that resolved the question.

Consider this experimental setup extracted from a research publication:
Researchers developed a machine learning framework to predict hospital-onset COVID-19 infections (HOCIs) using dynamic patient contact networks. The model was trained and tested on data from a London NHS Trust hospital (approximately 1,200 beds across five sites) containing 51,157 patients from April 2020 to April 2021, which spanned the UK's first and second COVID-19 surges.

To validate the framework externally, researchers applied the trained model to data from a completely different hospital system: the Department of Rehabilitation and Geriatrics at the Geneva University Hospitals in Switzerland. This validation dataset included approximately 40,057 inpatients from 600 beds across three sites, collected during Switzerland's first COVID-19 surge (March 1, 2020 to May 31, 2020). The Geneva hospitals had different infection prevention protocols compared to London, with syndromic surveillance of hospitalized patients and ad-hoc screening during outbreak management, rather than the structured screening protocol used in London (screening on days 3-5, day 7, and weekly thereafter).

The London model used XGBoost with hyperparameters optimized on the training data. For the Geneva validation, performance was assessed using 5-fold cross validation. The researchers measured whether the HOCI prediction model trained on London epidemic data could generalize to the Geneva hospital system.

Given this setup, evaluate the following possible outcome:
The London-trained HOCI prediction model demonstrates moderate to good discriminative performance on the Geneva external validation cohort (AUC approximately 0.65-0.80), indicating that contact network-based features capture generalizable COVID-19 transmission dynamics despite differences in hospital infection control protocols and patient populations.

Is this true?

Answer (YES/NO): NO